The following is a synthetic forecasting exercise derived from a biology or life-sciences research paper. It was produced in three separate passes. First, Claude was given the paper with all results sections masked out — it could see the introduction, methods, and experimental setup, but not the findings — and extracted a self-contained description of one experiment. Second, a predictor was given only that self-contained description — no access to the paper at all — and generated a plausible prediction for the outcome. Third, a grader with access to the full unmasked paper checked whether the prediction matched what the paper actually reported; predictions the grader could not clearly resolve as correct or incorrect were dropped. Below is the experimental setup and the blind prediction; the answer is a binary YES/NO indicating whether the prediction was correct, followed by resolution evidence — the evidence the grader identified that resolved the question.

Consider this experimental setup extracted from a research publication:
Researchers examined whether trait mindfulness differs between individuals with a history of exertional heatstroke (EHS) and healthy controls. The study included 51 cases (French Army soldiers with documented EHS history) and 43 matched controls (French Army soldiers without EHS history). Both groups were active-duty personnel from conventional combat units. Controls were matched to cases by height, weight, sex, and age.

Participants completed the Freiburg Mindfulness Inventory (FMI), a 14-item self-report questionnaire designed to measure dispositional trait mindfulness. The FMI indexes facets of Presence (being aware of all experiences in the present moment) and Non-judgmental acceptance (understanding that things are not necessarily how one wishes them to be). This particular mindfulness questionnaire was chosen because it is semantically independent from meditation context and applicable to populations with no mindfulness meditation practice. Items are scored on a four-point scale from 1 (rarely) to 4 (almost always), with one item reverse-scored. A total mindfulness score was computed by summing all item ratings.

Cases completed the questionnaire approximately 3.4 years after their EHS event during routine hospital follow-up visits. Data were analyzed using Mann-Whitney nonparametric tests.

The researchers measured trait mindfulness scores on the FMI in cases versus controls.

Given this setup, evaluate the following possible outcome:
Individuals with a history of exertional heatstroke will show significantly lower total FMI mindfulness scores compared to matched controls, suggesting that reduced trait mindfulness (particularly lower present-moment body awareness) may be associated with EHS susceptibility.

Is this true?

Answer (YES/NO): YES